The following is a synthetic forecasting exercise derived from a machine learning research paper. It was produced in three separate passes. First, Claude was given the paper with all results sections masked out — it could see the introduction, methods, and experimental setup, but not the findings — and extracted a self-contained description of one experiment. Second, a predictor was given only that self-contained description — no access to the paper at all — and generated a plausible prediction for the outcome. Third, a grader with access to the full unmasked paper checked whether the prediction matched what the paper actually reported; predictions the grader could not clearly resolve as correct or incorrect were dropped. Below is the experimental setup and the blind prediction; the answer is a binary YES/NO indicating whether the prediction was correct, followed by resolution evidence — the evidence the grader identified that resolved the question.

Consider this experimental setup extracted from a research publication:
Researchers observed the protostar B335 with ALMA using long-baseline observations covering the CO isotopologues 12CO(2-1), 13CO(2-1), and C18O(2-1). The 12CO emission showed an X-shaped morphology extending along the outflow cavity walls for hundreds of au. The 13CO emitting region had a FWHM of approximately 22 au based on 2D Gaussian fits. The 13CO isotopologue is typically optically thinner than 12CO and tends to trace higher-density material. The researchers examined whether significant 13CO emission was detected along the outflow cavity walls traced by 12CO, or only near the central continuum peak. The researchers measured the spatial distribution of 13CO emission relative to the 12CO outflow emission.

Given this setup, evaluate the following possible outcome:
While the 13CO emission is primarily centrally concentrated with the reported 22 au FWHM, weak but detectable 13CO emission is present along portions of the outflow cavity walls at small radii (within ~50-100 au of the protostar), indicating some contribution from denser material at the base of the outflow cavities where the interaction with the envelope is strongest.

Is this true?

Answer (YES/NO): NO